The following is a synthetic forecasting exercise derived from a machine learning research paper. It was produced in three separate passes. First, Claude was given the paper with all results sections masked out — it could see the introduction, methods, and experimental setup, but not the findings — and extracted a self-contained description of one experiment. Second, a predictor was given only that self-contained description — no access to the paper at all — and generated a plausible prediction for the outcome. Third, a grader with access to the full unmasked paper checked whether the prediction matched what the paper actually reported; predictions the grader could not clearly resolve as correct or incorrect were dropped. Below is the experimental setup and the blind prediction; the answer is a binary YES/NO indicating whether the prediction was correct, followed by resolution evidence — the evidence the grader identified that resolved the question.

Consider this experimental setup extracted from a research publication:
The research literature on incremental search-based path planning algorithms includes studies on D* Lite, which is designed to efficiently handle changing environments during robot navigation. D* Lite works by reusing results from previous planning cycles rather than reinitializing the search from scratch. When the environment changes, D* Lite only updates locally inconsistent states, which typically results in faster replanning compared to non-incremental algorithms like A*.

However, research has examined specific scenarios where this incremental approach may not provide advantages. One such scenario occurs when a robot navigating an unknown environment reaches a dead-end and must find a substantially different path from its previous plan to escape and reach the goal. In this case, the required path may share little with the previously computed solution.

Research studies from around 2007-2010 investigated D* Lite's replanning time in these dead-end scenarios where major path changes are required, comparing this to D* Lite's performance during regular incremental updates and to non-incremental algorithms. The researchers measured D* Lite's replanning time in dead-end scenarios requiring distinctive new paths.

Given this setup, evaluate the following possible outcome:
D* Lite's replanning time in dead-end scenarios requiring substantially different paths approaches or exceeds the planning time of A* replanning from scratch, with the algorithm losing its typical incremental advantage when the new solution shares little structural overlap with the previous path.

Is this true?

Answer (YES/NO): YES